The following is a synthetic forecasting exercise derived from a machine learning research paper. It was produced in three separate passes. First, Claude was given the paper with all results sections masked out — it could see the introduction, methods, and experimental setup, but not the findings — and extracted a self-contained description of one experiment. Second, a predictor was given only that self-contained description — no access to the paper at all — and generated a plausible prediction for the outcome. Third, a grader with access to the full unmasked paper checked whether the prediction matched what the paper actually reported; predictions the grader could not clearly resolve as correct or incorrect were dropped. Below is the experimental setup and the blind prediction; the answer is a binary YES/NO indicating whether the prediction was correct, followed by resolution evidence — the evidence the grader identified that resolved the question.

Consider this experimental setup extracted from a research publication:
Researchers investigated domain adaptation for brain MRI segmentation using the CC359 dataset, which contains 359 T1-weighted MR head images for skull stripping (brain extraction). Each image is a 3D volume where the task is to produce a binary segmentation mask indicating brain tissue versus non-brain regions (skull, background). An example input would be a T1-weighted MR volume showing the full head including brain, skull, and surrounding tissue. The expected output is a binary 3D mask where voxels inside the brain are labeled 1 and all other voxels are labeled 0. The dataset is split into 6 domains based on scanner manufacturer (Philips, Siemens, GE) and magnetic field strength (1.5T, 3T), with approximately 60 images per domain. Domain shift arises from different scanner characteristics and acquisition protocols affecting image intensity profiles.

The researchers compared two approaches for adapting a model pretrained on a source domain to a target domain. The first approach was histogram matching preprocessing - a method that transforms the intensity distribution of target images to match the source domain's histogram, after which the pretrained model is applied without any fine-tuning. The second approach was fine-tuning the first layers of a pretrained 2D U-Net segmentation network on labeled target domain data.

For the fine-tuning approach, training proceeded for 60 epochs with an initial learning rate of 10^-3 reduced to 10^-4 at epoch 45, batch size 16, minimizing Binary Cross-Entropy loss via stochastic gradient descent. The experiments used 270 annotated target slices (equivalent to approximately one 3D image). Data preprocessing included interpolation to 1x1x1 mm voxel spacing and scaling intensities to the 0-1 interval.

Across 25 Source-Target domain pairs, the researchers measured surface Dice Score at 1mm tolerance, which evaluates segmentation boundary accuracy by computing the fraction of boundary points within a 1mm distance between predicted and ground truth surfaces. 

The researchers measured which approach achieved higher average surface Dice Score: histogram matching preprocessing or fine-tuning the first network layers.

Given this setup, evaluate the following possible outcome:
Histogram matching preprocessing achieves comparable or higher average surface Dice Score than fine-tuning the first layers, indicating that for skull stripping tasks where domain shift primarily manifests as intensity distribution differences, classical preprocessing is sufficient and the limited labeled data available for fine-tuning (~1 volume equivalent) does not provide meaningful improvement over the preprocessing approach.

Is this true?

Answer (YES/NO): NO